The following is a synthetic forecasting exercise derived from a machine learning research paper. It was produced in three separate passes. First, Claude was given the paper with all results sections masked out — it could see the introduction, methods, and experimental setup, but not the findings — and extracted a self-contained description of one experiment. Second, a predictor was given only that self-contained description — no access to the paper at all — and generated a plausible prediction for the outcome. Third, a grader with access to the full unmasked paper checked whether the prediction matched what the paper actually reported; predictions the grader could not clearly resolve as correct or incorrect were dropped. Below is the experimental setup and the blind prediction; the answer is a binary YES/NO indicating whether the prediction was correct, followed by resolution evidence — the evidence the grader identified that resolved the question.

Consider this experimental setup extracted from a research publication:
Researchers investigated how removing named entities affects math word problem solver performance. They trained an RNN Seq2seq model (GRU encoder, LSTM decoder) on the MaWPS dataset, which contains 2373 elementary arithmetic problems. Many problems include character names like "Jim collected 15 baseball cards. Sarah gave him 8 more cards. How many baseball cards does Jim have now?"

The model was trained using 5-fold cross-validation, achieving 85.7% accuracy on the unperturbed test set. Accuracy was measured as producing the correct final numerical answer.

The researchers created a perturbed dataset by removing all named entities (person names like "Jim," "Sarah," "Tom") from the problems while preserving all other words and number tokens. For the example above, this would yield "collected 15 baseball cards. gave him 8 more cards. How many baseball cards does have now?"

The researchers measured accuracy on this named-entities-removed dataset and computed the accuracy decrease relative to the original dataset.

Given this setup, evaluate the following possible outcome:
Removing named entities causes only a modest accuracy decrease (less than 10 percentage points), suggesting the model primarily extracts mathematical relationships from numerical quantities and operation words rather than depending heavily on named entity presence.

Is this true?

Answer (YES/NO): YES